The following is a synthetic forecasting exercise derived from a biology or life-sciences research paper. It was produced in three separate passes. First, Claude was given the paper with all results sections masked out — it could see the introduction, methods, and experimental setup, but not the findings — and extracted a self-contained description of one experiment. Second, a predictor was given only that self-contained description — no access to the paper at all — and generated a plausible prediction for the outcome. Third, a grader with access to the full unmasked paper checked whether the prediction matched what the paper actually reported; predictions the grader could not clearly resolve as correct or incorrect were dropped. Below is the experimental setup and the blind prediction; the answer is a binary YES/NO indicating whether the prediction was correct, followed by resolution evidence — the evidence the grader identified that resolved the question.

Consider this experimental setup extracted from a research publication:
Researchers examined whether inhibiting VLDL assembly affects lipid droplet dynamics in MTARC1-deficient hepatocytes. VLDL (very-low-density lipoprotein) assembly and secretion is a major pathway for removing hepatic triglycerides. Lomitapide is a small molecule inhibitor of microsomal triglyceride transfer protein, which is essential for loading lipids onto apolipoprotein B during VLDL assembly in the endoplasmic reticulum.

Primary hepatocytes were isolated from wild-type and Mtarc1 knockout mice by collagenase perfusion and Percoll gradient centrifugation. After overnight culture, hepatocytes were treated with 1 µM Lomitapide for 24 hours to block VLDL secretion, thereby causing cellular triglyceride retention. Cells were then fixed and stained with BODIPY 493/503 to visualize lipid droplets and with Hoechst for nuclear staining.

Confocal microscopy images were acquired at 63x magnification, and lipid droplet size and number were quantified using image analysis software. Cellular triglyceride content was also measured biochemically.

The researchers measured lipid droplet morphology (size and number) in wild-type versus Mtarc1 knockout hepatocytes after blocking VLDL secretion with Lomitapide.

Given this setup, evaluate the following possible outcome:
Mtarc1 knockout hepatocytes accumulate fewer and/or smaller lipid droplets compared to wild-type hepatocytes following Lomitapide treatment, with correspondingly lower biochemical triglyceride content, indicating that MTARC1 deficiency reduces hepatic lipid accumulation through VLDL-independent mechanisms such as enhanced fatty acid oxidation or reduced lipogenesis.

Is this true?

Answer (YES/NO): NO